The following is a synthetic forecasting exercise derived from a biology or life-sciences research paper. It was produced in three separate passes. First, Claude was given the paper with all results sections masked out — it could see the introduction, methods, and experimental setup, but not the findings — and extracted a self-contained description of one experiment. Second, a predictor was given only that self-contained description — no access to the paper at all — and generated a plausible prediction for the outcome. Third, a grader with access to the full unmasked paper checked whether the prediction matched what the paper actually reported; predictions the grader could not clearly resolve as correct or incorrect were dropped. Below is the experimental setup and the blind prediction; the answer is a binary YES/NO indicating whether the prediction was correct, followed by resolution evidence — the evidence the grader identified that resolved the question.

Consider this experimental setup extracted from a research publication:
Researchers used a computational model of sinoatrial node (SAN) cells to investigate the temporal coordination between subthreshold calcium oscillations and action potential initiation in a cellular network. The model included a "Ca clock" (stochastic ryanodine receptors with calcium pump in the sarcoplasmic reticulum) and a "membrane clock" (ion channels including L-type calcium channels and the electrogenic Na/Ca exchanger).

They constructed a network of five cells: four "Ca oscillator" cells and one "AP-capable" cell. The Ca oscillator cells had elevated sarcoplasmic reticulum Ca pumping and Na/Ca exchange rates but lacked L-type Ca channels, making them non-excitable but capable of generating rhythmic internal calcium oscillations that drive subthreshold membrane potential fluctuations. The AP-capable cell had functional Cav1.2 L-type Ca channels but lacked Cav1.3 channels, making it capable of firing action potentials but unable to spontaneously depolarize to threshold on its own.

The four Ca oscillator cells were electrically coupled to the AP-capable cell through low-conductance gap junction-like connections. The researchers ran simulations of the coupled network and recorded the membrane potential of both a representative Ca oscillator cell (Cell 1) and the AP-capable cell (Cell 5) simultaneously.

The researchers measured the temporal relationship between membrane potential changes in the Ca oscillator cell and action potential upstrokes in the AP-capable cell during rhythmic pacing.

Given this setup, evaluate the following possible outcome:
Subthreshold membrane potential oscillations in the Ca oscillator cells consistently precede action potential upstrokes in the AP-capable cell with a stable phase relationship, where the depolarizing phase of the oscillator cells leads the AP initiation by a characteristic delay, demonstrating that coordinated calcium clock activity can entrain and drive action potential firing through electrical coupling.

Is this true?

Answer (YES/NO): YES